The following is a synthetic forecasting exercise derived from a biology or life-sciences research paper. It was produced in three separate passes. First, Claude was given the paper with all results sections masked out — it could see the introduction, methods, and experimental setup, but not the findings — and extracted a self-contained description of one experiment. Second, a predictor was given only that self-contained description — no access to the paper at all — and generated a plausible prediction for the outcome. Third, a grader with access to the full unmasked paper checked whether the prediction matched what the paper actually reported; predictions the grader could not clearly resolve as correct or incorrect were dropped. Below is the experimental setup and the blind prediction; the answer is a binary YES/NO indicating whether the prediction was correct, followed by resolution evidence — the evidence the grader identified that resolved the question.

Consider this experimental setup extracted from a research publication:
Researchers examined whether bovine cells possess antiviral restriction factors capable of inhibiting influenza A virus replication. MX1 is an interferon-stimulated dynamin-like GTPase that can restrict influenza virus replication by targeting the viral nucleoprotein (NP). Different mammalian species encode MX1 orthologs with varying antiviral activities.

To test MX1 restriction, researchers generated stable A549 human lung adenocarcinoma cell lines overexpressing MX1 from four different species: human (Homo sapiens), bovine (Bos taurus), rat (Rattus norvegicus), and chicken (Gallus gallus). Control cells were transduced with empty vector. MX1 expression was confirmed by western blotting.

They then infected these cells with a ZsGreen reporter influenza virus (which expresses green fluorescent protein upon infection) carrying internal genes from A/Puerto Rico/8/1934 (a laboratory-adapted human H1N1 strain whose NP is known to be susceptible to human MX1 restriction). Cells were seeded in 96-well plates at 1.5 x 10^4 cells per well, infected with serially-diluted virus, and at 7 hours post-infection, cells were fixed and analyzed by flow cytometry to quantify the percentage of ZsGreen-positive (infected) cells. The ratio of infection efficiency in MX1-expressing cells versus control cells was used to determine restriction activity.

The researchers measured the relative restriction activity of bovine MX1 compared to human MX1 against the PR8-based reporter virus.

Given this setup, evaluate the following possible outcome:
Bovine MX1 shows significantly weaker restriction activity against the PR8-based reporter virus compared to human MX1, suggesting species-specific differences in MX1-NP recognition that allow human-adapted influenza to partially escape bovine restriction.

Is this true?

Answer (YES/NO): NO